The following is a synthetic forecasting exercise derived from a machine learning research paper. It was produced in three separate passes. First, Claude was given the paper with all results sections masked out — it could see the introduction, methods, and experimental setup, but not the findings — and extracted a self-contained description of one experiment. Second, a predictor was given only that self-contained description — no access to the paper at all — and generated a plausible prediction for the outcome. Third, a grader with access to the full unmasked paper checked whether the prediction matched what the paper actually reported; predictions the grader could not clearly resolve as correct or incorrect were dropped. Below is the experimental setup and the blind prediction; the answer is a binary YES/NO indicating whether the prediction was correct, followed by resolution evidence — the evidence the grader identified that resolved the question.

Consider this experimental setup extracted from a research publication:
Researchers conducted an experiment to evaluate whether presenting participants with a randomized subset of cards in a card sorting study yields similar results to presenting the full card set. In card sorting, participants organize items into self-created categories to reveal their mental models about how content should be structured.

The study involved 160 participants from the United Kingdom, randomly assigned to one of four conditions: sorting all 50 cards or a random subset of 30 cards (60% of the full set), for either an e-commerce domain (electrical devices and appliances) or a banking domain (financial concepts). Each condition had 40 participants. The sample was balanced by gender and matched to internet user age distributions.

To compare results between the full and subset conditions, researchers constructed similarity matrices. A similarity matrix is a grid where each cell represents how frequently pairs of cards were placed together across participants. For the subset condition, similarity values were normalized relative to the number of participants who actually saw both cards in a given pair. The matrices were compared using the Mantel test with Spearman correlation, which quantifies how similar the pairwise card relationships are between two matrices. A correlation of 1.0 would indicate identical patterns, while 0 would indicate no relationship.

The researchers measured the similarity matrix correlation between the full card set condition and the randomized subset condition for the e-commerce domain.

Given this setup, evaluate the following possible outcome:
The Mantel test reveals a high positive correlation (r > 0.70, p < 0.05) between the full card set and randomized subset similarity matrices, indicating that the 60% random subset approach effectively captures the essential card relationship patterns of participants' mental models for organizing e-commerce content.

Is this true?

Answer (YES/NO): YES